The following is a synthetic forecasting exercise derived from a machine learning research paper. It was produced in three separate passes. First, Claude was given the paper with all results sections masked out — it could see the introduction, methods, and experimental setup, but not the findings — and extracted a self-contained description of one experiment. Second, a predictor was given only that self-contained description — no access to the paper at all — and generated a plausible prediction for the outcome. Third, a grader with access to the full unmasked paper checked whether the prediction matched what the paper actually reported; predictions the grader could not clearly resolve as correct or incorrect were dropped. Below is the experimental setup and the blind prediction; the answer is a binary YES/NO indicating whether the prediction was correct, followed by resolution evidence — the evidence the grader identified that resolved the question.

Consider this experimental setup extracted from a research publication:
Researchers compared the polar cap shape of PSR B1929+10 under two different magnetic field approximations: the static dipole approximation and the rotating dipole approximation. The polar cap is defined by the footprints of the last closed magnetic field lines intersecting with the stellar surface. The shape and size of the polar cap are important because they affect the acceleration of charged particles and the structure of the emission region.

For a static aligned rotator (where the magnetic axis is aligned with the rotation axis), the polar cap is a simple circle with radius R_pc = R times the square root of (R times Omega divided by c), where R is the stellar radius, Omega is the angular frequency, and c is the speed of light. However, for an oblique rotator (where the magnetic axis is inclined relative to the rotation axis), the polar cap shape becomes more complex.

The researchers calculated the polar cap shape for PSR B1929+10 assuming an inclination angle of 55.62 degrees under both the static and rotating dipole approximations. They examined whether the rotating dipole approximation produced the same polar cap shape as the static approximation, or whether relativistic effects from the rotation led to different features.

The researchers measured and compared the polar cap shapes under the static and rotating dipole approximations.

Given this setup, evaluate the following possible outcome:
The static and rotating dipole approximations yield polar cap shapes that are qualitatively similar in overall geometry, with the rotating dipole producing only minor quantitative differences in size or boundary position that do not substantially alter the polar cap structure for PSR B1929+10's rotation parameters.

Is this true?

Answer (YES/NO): NO